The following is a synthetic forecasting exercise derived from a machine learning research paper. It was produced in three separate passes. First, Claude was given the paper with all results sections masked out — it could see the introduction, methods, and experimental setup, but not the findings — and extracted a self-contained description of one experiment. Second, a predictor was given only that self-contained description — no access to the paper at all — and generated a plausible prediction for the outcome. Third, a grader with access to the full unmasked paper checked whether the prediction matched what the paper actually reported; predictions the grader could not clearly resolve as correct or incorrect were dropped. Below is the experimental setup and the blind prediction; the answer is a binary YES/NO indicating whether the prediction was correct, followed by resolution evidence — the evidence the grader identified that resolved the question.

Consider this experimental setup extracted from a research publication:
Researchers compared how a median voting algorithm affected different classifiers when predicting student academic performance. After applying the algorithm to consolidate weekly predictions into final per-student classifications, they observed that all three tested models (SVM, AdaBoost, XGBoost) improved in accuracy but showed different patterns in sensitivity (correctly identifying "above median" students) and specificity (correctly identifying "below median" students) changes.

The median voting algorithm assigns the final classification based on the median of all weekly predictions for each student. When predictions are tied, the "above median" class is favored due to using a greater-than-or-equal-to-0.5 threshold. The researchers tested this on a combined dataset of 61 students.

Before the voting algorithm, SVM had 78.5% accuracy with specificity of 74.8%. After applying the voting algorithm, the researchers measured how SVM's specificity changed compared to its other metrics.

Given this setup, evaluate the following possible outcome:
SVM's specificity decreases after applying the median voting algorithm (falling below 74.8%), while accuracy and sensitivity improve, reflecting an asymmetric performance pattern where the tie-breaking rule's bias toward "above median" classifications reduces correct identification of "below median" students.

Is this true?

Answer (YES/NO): YES